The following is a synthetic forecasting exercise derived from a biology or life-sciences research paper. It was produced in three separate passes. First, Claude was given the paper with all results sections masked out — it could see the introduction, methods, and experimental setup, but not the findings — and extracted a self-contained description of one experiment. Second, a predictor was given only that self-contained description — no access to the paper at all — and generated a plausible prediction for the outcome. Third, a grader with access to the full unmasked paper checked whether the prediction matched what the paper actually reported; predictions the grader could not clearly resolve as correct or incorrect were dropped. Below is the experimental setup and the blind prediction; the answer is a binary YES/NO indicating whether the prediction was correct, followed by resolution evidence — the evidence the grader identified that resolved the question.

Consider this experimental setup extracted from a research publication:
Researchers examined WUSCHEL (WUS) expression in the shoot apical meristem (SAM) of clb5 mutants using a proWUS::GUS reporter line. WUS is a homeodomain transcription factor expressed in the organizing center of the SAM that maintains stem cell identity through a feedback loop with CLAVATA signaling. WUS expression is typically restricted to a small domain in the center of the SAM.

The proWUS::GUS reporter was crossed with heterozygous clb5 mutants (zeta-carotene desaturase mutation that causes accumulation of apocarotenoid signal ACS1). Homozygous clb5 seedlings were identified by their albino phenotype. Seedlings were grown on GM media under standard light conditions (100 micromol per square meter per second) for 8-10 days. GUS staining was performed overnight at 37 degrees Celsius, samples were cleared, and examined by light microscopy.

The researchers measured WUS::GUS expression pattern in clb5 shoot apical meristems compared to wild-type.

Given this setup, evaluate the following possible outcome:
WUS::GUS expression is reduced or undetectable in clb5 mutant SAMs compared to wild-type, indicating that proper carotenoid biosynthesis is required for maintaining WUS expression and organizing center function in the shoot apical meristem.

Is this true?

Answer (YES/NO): YES